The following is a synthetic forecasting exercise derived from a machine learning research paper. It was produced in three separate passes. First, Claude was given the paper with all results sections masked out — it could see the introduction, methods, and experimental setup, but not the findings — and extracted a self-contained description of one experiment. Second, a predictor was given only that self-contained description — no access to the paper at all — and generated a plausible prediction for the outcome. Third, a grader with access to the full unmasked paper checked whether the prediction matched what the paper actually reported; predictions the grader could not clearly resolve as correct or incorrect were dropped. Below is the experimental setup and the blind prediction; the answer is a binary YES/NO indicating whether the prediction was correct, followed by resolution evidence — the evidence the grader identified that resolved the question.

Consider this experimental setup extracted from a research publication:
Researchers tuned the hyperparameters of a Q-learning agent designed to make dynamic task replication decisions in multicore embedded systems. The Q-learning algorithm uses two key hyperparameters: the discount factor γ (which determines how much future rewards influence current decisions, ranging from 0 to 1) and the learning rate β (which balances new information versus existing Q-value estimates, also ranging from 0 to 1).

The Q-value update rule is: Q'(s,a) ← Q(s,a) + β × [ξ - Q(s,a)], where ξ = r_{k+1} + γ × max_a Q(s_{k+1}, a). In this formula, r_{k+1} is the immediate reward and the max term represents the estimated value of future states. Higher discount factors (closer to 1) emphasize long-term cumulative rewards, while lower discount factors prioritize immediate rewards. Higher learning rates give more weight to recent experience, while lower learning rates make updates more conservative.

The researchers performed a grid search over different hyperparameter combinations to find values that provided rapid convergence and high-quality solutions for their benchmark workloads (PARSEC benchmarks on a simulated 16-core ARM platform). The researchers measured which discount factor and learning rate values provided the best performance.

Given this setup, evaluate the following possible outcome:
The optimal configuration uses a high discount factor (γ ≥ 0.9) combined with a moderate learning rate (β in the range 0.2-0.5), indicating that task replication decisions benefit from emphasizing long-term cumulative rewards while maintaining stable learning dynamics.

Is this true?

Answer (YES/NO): NO